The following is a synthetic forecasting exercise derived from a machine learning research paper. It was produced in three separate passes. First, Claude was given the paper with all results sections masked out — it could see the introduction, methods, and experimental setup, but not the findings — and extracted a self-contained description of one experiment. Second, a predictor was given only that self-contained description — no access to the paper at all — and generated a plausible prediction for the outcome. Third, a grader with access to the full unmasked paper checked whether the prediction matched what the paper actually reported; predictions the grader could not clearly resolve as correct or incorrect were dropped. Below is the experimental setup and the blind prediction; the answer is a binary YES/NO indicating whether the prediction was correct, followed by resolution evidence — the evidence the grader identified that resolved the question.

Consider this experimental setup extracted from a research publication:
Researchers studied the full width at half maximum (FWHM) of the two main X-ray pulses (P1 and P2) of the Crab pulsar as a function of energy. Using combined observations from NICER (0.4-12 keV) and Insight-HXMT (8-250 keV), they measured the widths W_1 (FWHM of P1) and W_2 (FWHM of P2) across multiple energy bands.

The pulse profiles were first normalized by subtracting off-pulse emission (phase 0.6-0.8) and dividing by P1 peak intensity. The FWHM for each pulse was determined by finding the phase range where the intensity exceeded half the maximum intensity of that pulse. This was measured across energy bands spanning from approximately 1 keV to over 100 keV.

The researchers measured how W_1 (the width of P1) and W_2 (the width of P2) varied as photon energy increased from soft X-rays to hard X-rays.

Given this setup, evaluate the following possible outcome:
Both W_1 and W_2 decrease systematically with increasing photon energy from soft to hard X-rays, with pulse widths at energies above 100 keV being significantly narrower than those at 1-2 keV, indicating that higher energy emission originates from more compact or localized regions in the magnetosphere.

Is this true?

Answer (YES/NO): NO